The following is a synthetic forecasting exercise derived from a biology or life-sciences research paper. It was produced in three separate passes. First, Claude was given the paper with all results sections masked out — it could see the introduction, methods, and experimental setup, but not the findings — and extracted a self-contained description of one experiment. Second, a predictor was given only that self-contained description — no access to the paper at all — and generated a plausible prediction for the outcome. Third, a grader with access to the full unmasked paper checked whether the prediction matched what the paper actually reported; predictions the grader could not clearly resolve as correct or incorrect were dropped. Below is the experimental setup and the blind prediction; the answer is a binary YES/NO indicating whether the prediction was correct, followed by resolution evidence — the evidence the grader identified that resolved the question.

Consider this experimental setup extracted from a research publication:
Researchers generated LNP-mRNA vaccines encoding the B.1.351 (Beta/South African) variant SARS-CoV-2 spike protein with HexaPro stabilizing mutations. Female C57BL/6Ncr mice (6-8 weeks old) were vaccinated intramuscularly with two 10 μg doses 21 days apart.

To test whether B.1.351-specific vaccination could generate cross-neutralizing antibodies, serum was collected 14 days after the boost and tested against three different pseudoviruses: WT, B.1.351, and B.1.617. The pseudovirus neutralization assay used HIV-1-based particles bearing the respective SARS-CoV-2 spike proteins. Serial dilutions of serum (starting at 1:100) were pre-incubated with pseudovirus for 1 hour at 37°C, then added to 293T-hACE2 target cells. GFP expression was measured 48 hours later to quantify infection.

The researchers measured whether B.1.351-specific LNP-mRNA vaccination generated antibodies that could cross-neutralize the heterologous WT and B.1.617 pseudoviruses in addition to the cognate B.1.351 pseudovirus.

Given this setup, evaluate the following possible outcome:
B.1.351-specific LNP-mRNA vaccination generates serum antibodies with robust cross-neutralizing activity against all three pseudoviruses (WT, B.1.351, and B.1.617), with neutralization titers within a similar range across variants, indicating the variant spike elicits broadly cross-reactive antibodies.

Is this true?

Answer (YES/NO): YES